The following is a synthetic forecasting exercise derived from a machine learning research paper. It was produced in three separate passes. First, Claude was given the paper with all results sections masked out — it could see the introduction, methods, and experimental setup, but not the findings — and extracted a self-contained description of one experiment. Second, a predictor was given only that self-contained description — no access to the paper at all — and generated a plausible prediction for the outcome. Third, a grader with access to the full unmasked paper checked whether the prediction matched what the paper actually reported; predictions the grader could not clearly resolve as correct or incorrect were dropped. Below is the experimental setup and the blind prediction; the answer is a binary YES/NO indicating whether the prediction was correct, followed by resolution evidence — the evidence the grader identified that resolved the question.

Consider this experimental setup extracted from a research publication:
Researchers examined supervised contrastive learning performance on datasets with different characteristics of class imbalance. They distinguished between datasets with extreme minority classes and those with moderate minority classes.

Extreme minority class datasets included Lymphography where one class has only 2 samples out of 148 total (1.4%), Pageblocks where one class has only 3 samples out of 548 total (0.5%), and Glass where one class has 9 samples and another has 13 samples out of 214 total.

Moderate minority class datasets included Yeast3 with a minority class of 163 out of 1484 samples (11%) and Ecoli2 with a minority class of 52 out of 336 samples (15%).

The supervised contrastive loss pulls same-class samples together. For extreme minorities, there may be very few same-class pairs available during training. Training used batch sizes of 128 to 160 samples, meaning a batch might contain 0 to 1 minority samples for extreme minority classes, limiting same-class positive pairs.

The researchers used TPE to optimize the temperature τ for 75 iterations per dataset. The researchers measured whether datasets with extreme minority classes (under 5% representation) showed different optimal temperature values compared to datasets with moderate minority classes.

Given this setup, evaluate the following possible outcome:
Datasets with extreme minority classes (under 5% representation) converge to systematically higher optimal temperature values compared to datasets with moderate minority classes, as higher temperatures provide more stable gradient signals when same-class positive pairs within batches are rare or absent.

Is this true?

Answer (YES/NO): NO